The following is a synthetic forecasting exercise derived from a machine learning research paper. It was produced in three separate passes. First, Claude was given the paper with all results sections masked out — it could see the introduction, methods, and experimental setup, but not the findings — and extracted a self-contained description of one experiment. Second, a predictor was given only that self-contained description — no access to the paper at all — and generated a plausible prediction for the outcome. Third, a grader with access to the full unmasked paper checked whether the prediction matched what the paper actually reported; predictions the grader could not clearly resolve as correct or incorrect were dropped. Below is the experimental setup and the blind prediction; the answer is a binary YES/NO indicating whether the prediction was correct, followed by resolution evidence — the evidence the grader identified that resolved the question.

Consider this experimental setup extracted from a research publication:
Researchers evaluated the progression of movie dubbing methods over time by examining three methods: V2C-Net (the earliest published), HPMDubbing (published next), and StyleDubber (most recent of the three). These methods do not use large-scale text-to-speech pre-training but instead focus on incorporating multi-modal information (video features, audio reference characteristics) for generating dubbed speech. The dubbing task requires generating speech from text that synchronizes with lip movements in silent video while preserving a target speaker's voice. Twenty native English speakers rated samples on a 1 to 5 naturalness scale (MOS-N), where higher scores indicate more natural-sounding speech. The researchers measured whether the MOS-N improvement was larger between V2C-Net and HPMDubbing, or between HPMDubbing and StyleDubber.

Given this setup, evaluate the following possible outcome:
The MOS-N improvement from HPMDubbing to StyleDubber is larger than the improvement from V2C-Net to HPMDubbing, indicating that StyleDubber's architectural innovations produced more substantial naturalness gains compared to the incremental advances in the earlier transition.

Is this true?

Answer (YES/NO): YES